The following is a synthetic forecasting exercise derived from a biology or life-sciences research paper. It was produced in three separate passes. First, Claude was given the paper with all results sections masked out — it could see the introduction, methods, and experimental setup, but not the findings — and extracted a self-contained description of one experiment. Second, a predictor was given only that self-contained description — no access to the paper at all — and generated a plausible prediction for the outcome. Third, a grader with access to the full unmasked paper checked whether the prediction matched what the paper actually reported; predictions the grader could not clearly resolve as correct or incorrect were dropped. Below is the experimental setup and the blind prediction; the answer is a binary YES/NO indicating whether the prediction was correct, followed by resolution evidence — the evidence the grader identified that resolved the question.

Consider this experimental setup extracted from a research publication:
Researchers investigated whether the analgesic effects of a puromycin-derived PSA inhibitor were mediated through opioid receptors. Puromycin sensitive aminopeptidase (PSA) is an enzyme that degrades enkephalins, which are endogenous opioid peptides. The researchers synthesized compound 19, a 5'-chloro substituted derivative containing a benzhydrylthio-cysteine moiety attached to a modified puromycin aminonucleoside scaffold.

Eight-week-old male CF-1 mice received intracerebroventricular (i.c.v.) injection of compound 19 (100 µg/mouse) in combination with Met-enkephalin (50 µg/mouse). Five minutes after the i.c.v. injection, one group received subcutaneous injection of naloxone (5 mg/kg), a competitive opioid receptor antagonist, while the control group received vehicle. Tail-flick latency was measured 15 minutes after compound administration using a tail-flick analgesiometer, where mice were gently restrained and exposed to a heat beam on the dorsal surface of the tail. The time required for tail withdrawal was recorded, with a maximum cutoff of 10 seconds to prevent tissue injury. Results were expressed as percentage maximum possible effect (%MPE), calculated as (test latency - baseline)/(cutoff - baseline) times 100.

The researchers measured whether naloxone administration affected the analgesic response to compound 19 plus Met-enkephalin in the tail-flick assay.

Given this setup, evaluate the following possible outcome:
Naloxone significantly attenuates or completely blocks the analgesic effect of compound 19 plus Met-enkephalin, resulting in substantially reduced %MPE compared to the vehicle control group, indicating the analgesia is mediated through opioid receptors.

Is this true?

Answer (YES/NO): YES